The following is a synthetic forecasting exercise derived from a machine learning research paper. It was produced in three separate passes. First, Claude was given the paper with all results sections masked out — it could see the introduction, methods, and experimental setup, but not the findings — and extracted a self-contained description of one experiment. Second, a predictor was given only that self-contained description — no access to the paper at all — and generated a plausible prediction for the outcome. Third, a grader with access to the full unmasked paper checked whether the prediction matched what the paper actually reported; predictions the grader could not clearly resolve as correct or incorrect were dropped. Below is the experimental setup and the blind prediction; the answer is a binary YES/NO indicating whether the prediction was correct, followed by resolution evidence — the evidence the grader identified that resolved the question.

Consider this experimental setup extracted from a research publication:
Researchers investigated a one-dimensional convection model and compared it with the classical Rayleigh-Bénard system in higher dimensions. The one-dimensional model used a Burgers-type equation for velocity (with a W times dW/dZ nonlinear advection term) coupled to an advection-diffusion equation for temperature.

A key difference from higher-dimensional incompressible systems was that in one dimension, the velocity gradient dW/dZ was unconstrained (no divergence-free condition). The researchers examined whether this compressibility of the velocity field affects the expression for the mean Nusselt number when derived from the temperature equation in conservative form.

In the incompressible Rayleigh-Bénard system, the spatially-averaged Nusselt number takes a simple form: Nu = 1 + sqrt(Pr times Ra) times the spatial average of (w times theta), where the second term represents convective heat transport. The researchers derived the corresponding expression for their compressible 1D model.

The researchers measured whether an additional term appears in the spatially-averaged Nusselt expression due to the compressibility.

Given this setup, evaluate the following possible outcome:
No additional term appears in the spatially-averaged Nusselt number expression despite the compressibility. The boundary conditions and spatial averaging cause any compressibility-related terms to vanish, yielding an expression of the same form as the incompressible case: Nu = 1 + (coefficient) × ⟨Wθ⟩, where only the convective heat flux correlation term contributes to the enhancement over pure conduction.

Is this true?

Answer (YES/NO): NO